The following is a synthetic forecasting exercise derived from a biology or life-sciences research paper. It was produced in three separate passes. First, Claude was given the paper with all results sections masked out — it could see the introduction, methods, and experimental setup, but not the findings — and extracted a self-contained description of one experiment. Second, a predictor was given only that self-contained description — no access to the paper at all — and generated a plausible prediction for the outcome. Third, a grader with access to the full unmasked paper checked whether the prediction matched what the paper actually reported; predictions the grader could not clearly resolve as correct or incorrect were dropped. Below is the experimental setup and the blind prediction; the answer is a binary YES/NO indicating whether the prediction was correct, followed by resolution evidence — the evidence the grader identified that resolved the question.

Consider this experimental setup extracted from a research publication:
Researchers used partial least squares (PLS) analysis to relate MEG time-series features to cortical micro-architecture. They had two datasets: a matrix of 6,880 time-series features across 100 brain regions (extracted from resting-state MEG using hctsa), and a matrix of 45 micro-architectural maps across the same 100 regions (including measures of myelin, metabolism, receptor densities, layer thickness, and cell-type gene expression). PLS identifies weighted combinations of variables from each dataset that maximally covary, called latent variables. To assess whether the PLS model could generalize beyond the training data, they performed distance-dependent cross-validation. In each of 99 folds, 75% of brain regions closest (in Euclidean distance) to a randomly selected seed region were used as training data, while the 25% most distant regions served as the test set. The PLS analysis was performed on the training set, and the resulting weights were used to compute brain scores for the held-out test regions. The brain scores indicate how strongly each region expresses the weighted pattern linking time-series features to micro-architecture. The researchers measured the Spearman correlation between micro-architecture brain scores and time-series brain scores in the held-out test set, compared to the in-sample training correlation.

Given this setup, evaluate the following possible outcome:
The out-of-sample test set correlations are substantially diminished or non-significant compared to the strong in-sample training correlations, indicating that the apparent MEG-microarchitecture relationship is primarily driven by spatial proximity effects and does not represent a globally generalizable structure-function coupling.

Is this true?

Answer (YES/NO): NO